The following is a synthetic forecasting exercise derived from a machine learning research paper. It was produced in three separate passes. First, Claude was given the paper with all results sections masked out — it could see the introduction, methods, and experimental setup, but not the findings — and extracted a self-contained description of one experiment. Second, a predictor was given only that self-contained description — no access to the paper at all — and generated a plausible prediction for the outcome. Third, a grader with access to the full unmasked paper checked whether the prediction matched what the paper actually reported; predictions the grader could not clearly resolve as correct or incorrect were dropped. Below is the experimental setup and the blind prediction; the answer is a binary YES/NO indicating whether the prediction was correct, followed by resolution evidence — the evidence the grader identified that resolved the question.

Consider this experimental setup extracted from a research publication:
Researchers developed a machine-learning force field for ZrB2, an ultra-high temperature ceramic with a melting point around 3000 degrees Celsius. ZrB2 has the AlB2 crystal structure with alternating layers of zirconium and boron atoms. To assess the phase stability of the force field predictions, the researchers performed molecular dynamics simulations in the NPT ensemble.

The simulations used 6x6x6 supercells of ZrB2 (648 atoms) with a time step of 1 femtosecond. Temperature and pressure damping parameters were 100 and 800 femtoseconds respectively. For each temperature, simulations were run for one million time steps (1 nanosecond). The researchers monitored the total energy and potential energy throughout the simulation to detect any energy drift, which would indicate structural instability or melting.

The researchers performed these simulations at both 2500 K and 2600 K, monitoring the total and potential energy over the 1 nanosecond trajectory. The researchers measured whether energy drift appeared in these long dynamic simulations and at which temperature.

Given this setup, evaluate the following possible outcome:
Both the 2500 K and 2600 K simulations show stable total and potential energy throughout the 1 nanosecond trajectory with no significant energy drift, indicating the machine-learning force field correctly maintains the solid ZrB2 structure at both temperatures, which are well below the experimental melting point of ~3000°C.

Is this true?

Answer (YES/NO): NO